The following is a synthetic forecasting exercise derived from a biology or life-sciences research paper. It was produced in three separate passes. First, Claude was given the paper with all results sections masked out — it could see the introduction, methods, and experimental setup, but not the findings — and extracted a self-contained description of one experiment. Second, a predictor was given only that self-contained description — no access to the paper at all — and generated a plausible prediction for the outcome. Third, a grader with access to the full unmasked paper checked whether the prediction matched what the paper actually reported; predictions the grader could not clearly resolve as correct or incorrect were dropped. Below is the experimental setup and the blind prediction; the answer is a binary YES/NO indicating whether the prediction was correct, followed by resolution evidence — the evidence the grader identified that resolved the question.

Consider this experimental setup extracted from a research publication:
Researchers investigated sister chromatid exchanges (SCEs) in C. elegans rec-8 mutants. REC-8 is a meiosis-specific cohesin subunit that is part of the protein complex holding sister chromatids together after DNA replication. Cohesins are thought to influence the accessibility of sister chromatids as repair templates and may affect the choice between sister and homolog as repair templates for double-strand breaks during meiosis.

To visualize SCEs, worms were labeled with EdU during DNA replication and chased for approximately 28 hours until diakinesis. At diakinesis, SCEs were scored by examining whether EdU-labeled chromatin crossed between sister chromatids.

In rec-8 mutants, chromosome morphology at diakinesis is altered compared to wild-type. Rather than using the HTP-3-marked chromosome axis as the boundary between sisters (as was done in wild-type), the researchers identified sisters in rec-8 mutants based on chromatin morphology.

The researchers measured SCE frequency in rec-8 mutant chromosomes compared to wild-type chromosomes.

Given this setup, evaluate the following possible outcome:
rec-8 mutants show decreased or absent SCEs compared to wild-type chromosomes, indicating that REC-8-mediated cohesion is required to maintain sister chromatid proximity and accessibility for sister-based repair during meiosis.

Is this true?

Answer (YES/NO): NO